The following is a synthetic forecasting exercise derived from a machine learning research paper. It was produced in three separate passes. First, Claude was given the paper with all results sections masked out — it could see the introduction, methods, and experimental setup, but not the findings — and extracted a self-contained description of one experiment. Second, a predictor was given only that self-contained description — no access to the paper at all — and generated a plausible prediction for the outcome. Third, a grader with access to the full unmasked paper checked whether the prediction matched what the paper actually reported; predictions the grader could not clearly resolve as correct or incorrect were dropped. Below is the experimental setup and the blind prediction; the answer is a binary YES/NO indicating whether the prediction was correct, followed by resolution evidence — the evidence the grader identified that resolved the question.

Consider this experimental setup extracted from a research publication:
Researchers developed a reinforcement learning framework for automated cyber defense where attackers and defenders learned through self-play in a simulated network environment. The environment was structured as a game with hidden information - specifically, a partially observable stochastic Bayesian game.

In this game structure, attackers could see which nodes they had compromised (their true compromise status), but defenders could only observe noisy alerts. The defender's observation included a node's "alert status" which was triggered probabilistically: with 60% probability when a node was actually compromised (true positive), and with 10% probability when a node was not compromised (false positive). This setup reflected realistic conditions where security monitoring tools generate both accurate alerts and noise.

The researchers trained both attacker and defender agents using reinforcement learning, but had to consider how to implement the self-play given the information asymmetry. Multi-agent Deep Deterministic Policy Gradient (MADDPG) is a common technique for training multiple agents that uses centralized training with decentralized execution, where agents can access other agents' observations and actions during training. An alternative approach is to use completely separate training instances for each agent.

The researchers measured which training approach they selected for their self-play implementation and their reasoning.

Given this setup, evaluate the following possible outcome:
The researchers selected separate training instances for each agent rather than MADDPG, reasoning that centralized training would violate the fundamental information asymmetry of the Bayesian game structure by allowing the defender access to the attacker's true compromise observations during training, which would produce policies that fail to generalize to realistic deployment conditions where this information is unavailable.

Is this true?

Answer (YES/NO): YES